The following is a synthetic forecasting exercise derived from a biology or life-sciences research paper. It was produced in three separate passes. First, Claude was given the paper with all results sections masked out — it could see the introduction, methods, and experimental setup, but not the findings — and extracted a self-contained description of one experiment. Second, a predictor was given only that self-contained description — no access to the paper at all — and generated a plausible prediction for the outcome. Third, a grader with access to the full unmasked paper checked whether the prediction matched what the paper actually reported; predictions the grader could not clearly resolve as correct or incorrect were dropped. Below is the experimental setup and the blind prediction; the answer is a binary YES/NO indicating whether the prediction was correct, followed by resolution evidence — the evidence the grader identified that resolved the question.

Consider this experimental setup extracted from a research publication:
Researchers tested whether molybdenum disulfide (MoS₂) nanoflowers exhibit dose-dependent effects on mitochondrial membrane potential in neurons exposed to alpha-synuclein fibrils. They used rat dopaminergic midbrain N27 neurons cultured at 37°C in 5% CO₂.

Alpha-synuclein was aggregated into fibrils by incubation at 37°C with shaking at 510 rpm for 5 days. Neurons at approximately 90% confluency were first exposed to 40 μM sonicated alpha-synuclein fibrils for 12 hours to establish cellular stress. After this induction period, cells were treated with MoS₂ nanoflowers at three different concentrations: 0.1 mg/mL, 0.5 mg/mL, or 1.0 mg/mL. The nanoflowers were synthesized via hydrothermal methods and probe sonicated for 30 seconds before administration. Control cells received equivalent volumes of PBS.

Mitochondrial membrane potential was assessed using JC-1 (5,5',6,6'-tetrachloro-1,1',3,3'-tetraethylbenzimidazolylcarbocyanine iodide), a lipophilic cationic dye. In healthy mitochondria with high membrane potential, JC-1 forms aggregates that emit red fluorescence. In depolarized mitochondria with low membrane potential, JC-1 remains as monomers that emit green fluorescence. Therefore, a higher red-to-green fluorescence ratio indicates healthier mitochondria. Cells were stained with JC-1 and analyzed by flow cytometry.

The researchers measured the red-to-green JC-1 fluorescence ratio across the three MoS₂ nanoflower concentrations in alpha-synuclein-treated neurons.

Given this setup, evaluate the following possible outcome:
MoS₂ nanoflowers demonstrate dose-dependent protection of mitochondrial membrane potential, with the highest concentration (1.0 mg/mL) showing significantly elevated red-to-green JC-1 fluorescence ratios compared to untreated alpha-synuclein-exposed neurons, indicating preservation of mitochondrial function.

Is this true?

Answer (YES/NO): YES